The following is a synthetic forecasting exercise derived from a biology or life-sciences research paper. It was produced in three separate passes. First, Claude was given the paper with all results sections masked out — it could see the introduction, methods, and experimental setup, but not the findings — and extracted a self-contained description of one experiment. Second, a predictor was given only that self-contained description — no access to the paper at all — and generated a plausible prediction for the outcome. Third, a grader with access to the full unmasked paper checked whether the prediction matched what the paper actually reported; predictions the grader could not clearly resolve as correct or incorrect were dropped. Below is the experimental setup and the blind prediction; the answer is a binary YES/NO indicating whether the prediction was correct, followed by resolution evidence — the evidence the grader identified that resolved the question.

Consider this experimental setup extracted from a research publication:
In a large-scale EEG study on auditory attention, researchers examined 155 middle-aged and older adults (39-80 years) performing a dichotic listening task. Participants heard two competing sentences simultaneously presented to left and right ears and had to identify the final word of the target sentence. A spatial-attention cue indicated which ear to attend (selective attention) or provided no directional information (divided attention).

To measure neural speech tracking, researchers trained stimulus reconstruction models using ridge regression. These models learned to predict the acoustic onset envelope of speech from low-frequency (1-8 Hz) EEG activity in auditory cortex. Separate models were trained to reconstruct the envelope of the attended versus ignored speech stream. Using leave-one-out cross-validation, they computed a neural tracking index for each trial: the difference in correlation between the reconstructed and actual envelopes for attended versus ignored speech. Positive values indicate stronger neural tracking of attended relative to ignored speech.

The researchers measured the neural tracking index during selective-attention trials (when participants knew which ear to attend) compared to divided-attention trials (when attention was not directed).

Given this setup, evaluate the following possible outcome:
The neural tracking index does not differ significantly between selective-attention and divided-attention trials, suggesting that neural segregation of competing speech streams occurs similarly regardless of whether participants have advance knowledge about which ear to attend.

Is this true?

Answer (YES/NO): NO